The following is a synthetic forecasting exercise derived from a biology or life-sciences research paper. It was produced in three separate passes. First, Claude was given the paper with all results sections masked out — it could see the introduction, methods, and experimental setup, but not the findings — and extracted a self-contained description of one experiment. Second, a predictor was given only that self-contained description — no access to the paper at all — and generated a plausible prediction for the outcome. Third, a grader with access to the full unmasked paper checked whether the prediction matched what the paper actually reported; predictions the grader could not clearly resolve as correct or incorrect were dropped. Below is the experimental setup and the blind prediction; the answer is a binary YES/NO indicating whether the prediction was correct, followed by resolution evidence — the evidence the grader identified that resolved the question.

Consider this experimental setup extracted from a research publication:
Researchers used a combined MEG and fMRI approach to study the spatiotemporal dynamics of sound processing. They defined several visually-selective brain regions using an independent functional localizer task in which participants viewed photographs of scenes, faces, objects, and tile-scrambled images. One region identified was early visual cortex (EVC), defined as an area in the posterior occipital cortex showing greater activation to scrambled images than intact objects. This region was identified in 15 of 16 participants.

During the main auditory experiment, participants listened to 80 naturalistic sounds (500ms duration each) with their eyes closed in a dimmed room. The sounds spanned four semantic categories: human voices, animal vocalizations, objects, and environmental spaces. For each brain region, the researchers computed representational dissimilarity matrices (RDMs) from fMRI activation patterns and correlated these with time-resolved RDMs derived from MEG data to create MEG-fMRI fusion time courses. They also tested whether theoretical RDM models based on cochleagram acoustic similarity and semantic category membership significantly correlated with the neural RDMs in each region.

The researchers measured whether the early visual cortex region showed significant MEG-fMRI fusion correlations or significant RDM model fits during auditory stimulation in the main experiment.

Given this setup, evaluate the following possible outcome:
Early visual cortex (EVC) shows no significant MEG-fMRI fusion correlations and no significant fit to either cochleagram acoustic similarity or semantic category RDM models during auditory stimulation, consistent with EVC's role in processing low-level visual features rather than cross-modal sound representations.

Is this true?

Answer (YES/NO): YES